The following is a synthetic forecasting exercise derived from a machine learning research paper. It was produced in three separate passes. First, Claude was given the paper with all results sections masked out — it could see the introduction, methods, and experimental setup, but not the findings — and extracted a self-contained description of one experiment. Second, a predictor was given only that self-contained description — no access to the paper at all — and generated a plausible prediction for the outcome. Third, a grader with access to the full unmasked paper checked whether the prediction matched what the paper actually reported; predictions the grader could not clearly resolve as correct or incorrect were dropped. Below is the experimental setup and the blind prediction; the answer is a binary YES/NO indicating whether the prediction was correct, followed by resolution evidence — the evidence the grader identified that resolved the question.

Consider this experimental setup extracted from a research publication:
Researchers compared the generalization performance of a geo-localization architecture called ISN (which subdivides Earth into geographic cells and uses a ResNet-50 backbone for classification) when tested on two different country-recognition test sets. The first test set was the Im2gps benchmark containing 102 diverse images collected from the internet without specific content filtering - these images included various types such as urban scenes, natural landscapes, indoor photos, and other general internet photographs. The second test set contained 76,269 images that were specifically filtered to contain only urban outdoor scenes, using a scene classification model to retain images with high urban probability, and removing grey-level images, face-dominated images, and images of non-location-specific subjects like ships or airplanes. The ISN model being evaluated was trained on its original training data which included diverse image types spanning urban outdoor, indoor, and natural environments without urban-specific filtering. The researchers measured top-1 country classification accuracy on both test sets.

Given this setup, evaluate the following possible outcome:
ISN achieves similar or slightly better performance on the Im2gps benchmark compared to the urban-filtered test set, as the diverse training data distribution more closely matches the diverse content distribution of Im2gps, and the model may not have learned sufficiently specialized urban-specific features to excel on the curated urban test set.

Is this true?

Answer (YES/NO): NO